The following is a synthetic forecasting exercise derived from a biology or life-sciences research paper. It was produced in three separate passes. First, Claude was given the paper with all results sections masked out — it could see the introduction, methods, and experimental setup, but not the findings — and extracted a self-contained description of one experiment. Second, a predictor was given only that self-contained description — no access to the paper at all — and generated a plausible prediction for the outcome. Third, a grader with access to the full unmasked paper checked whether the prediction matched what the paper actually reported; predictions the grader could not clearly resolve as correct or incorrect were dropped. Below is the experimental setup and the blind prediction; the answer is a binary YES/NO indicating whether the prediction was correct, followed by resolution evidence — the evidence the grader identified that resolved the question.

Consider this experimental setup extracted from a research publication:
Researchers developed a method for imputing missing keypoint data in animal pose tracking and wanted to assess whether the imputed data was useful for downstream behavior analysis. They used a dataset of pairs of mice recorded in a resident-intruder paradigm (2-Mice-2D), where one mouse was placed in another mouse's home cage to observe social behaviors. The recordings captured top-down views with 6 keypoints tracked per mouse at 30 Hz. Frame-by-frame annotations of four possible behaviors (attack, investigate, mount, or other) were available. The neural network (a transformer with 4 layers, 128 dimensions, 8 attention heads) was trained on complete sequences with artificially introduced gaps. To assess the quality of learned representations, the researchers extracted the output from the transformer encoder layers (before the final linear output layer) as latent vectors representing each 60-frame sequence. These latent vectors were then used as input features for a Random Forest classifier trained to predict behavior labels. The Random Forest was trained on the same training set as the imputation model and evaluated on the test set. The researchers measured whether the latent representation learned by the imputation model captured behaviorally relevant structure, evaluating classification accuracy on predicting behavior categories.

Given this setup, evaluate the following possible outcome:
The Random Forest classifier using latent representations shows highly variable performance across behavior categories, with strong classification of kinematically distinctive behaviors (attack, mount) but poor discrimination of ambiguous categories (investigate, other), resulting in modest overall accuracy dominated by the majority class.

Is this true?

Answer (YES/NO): NO